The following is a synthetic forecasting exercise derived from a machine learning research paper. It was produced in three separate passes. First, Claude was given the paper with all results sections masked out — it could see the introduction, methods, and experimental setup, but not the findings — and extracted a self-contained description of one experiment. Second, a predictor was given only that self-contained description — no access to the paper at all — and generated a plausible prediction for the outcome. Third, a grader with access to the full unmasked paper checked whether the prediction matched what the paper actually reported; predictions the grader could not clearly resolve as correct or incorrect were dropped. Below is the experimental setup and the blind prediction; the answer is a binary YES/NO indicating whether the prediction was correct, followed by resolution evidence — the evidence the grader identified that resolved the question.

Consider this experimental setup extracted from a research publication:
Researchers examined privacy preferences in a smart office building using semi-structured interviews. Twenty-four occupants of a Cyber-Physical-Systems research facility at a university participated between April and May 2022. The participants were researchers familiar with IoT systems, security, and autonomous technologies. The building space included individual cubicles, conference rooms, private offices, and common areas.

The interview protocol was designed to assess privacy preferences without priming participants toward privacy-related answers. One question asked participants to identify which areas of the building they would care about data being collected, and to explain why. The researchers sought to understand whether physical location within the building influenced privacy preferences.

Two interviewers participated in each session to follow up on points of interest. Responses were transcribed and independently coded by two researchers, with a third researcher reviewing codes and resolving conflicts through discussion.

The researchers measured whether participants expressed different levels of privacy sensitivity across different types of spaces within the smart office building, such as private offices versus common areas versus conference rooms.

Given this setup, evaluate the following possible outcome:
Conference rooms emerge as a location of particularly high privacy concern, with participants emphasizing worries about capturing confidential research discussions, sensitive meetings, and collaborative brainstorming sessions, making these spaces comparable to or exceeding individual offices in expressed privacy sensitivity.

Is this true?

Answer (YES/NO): NO